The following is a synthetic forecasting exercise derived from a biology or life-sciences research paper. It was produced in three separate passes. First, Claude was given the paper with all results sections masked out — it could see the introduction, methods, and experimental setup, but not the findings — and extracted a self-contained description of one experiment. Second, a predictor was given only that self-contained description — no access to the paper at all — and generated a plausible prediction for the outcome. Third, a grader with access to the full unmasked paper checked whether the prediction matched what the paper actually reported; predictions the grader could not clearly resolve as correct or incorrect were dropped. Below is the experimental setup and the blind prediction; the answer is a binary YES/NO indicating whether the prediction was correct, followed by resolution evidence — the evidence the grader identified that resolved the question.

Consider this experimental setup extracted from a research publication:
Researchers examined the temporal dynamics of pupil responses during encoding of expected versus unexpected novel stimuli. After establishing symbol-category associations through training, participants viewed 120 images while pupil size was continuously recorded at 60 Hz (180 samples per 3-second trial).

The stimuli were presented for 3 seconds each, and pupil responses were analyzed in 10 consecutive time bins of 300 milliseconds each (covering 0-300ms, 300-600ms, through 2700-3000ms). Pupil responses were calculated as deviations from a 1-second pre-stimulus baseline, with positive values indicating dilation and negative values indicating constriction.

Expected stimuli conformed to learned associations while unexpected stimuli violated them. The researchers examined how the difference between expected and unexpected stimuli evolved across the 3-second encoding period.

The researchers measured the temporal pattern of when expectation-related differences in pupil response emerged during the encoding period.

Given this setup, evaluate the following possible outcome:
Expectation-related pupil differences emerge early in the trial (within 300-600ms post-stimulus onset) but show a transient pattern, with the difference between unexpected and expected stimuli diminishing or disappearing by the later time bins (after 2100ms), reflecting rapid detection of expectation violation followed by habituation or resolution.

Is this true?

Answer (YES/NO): NO